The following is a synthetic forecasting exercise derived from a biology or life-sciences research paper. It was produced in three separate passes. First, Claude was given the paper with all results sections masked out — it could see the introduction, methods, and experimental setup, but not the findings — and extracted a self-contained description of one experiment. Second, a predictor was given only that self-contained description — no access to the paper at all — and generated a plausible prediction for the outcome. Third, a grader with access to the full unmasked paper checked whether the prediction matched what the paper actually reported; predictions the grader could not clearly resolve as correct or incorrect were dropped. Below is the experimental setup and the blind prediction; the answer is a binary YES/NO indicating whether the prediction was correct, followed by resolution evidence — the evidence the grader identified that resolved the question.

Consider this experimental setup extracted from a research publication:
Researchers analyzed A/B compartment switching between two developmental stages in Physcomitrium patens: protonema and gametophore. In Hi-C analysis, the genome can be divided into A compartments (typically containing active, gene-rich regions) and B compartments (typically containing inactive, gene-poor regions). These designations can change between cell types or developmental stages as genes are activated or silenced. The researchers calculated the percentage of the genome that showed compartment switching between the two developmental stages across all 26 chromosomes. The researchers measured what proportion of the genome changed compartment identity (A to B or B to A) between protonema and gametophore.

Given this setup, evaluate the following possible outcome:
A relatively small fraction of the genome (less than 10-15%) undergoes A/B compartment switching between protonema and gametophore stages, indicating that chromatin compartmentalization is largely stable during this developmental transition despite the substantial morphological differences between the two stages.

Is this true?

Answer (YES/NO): NO